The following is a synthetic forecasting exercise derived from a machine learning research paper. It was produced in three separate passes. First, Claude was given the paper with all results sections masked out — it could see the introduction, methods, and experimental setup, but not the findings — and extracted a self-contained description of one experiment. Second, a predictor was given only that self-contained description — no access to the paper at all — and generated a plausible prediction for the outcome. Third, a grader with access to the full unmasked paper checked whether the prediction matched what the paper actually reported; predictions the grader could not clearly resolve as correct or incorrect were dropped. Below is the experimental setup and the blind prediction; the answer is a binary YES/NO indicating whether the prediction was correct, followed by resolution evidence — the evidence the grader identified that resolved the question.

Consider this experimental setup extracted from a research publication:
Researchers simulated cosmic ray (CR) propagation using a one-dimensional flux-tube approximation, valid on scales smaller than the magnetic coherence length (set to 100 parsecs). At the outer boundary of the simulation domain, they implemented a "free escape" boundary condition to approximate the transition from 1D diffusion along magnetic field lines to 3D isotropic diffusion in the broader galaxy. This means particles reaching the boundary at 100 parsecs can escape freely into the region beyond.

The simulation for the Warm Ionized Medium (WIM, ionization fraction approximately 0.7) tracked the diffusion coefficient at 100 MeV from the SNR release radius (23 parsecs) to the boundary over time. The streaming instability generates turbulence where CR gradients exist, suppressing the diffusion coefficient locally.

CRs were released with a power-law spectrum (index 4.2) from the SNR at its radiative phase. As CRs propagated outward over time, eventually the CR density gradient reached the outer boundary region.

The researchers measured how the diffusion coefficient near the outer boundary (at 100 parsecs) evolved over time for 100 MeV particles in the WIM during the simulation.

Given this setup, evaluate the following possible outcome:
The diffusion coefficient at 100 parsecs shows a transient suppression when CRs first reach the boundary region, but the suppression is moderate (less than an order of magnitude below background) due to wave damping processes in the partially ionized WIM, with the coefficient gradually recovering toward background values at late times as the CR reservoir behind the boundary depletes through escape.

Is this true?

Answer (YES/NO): NO